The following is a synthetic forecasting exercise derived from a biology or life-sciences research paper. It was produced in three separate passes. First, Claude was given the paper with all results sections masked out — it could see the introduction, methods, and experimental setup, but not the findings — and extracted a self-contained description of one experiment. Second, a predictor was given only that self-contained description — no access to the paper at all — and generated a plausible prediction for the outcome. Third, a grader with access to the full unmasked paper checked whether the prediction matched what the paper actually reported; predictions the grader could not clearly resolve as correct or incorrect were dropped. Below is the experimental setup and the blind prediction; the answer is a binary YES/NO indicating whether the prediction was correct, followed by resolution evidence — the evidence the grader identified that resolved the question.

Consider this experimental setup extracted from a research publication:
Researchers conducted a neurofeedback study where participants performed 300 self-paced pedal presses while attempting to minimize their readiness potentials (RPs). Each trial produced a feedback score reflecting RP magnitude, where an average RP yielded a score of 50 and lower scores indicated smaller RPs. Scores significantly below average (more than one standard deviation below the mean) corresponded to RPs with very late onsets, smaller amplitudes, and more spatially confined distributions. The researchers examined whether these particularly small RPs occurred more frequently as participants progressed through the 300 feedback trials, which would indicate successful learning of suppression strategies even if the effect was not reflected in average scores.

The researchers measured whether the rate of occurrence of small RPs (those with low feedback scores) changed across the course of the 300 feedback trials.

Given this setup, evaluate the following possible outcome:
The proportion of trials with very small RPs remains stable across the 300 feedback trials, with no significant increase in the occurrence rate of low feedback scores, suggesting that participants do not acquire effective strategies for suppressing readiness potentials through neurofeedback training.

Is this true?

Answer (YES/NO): YES